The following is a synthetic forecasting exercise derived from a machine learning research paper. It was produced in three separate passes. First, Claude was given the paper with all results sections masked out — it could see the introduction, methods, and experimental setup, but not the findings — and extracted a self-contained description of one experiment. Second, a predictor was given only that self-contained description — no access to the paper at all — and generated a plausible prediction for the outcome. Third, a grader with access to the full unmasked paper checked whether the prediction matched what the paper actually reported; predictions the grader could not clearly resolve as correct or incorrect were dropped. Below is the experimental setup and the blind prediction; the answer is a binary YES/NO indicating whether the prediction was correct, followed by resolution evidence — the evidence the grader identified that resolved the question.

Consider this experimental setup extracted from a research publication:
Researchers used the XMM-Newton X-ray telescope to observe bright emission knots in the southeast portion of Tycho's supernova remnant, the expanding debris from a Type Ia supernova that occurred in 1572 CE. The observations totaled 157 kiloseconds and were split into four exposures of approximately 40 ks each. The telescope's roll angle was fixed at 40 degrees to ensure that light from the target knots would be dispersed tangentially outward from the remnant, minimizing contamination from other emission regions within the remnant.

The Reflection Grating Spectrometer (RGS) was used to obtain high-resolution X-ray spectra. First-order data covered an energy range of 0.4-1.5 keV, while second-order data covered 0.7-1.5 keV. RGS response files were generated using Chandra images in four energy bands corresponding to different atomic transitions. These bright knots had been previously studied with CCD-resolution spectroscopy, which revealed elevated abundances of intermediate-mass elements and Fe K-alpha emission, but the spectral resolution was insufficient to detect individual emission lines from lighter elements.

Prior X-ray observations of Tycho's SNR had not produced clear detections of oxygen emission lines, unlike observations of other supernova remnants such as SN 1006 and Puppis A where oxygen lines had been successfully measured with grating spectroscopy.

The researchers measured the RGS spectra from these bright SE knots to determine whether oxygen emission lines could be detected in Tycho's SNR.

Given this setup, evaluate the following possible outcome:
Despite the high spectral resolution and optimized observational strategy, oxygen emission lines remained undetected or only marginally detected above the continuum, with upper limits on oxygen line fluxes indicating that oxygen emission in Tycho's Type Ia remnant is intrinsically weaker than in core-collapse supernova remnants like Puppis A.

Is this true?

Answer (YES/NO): NO